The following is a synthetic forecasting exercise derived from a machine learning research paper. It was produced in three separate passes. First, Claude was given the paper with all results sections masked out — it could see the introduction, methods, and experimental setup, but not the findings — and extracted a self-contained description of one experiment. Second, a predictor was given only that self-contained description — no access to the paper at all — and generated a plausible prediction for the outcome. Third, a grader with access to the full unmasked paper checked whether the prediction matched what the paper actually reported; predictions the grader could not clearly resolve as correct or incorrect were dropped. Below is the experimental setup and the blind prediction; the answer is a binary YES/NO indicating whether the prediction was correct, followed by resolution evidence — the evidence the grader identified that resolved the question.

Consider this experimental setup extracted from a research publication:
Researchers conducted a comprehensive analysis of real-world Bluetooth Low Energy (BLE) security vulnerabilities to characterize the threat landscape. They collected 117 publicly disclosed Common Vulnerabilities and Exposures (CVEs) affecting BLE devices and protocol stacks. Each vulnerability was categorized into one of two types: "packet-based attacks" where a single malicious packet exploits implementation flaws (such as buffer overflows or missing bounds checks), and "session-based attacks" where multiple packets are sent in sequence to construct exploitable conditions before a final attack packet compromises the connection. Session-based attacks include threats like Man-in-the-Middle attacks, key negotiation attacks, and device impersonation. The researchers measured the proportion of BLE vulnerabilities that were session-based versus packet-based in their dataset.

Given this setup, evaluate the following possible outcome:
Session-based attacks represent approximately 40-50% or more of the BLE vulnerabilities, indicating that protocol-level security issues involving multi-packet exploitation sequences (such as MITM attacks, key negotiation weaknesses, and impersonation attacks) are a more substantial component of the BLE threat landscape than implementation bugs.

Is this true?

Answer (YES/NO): YES